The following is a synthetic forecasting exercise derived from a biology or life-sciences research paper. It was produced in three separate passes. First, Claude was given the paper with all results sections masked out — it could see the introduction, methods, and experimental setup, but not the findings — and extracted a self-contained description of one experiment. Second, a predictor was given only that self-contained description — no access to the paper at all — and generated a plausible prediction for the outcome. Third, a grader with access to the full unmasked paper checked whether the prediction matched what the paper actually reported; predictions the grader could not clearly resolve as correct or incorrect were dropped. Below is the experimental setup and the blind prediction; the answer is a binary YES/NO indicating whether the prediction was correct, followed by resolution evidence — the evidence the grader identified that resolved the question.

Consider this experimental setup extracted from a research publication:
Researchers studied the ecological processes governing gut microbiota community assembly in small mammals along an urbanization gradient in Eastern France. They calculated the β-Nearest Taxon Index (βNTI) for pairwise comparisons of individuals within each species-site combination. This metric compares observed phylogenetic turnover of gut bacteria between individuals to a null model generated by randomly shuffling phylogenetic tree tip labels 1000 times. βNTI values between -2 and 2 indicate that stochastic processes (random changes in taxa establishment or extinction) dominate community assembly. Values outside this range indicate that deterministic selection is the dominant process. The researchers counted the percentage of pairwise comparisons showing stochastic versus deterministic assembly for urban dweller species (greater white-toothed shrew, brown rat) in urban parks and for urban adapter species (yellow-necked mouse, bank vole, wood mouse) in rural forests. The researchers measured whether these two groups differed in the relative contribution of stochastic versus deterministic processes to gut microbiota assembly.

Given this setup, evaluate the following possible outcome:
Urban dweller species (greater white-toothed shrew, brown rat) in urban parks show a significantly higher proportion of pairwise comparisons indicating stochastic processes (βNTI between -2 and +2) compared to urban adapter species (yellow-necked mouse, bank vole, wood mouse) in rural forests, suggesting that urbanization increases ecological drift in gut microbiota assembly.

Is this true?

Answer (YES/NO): YES